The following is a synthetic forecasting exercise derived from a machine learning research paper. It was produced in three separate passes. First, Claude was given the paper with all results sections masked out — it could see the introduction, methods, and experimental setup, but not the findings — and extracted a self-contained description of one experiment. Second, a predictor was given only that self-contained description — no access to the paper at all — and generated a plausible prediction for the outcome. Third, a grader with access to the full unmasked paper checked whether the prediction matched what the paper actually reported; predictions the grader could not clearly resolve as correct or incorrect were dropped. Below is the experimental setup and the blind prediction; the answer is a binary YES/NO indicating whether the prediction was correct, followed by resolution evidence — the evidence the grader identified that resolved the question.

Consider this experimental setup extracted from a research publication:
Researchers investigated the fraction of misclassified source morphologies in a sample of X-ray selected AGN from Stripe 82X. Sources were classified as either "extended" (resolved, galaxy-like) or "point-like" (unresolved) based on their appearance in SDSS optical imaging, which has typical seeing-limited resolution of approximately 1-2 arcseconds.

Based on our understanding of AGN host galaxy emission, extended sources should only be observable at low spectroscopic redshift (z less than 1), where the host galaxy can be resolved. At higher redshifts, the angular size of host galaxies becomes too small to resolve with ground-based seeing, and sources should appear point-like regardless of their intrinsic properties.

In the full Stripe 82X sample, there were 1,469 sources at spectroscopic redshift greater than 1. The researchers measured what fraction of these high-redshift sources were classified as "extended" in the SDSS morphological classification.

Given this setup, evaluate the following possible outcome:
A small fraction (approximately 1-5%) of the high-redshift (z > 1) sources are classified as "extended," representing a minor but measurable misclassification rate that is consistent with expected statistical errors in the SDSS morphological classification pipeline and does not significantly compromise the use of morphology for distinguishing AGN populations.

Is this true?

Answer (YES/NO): NO